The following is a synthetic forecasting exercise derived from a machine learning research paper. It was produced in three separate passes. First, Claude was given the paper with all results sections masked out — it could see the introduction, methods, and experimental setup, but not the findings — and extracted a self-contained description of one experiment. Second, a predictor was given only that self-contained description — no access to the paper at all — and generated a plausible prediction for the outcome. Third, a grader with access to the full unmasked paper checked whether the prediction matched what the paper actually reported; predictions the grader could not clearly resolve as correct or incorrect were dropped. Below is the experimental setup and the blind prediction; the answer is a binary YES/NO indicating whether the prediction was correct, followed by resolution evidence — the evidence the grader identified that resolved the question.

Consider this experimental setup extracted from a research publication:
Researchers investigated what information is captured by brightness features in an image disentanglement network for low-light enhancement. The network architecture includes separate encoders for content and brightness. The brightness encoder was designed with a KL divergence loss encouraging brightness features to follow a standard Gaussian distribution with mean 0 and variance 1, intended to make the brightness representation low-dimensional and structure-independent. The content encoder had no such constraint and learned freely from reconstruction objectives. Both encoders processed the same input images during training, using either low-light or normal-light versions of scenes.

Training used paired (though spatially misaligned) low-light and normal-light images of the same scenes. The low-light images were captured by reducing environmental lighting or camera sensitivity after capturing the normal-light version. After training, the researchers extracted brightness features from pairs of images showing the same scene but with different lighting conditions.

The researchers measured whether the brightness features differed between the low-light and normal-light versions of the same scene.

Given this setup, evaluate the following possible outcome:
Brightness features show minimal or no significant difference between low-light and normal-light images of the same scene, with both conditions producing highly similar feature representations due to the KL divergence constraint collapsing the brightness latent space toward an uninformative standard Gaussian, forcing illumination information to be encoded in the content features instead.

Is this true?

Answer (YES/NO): NO